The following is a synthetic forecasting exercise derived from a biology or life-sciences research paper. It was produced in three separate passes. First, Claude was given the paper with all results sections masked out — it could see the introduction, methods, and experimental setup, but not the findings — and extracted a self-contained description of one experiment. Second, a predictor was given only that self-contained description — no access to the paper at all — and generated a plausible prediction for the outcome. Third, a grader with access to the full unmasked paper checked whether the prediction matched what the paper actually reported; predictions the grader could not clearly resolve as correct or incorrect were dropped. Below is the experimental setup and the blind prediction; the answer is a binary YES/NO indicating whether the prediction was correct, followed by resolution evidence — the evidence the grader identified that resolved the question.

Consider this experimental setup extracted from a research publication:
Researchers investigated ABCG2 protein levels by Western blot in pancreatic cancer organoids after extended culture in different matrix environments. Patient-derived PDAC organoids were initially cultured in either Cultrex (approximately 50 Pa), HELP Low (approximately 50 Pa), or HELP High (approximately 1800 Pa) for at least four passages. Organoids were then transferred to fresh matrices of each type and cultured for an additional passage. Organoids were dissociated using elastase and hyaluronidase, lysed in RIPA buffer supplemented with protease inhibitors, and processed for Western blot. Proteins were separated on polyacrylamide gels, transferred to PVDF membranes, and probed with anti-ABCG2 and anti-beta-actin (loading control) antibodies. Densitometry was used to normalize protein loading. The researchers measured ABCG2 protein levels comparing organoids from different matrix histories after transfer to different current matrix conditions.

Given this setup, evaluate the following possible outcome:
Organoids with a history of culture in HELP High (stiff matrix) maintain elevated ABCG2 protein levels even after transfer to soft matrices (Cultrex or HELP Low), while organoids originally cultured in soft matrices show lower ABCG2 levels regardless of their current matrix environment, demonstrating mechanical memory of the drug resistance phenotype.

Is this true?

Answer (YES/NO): NO